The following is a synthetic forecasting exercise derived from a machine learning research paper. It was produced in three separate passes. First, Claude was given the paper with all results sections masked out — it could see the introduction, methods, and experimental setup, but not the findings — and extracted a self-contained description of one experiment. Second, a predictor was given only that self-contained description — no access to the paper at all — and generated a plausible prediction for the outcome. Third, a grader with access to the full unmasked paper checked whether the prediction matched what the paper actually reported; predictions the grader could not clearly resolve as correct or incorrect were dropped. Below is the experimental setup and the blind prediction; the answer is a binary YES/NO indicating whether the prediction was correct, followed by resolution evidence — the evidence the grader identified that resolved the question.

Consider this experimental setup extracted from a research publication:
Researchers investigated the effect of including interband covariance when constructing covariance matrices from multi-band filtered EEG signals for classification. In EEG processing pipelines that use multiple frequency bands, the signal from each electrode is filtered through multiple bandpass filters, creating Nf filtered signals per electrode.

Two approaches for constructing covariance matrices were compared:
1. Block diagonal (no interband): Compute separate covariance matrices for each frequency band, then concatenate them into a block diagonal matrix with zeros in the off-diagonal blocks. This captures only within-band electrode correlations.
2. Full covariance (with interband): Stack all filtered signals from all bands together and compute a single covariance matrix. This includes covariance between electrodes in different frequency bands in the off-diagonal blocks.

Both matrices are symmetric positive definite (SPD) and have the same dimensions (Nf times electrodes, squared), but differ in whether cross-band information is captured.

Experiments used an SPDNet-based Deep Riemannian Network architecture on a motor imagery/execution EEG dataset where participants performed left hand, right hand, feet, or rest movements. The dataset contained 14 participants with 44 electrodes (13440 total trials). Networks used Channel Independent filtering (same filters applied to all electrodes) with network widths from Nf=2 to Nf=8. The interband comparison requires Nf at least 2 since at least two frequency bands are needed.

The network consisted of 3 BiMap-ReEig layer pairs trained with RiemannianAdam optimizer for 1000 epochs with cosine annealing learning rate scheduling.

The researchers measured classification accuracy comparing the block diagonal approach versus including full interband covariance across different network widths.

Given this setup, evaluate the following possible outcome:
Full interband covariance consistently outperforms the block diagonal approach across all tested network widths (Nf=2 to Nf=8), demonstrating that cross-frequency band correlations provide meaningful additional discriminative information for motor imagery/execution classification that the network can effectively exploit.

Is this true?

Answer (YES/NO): YES